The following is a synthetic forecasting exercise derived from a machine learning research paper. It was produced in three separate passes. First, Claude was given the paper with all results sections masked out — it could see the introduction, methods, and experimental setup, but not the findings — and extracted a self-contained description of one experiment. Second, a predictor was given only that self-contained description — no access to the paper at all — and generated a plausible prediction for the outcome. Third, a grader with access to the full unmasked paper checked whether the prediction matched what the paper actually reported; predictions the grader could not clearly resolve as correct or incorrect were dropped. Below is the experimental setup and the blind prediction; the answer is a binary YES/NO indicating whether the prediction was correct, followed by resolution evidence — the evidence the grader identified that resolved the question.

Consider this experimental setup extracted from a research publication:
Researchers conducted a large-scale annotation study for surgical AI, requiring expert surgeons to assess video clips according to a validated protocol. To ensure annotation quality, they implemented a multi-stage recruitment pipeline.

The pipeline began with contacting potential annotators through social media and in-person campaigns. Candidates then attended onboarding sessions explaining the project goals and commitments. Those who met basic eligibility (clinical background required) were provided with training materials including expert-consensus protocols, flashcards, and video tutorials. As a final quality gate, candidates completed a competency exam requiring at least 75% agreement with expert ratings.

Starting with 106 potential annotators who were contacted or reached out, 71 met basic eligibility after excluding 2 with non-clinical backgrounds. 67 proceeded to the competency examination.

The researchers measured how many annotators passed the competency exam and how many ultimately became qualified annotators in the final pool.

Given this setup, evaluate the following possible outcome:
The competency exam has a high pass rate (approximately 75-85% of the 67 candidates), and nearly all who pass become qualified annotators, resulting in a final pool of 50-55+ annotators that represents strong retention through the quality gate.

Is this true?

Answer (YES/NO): NO